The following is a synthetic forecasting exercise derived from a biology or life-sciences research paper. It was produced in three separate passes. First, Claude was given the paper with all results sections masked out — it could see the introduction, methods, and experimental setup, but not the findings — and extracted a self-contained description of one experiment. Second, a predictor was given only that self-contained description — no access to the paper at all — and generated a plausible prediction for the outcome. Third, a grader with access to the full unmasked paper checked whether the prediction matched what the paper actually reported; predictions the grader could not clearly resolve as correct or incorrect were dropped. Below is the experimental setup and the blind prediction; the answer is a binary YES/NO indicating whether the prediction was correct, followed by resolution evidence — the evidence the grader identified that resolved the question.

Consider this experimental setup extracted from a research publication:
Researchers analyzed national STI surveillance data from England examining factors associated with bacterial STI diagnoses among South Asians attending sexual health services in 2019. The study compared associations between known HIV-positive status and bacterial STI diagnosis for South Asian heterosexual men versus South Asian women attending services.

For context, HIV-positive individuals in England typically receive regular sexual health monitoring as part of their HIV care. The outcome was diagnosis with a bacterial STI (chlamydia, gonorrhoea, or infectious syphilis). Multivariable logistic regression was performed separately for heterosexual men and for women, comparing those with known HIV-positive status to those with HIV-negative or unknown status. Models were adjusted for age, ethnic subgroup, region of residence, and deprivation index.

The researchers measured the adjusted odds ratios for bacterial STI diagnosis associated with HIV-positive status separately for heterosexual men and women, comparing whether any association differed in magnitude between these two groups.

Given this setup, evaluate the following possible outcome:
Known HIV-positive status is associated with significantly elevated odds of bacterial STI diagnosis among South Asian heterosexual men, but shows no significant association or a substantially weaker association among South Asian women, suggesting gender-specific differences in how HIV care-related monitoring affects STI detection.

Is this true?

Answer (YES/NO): NO